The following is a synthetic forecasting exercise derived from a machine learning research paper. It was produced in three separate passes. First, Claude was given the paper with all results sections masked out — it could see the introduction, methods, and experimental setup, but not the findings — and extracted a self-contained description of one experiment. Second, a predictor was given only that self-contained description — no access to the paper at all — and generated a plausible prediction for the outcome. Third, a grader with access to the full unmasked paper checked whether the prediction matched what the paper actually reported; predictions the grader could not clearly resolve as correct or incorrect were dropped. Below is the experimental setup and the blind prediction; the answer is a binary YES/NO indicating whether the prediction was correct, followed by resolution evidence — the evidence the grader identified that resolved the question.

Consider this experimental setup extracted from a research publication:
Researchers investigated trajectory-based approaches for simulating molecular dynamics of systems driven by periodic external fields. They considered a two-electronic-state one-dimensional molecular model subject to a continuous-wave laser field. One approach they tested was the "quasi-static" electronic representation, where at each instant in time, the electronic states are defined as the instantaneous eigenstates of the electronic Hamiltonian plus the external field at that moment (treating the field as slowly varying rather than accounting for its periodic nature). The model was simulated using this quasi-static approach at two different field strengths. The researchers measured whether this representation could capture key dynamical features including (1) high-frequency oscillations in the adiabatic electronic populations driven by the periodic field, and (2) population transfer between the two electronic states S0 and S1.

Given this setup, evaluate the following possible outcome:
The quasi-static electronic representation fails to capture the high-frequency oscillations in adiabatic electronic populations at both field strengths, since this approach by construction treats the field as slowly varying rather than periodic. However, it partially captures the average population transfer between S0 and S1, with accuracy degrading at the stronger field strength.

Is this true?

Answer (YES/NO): NO